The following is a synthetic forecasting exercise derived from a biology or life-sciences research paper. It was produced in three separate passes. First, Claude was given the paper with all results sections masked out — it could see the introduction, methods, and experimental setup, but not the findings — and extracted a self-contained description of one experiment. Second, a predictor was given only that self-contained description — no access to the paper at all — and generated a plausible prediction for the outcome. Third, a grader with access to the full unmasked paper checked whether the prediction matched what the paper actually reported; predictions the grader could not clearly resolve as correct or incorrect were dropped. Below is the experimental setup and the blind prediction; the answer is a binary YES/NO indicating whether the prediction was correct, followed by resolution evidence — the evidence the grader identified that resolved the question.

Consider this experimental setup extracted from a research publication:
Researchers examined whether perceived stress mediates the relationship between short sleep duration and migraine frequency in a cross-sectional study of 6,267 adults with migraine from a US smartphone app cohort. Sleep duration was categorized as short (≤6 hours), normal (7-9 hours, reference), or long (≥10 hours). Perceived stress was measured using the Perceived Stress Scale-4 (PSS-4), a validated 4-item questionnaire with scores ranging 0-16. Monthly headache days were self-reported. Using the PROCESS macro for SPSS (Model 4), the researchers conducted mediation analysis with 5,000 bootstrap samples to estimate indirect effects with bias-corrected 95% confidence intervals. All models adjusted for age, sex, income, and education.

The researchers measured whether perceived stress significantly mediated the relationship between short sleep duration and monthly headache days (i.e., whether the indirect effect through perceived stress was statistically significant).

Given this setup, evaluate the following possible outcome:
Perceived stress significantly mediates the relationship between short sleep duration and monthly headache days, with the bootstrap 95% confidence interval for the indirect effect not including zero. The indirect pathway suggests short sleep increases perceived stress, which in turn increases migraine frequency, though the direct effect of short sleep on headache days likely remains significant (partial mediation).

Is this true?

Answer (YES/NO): YES